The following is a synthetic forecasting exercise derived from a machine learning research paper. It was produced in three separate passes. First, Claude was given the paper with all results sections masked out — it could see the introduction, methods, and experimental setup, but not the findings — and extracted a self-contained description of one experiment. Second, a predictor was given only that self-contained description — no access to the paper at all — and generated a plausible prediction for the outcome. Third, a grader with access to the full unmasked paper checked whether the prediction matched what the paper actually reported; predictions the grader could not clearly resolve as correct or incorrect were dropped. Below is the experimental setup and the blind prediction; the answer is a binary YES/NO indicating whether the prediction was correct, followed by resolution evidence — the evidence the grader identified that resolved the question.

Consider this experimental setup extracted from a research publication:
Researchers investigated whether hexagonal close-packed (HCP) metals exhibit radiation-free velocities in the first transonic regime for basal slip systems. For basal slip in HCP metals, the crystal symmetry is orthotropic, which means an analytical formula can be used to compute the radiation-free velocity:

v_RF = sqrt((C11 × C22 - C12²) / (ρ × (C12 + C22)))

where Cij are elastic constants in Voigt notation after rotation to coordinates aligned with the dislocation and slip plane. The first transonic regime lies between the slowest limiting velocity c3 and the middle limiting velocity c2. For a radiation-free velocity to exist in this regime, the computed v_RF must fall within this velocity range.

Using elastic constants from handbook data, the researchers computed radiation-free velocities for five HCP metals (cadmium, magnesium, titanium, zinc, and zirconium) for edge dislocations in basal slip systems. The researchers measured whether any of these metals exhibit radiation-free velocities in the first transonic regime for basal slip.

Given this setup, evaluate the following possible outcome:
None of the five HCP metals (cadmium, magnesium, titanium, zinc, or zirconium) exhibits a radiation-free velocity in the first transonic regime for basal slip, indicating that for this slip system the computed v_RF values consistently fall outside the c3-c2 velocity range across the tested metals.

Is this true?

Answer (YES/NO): YES